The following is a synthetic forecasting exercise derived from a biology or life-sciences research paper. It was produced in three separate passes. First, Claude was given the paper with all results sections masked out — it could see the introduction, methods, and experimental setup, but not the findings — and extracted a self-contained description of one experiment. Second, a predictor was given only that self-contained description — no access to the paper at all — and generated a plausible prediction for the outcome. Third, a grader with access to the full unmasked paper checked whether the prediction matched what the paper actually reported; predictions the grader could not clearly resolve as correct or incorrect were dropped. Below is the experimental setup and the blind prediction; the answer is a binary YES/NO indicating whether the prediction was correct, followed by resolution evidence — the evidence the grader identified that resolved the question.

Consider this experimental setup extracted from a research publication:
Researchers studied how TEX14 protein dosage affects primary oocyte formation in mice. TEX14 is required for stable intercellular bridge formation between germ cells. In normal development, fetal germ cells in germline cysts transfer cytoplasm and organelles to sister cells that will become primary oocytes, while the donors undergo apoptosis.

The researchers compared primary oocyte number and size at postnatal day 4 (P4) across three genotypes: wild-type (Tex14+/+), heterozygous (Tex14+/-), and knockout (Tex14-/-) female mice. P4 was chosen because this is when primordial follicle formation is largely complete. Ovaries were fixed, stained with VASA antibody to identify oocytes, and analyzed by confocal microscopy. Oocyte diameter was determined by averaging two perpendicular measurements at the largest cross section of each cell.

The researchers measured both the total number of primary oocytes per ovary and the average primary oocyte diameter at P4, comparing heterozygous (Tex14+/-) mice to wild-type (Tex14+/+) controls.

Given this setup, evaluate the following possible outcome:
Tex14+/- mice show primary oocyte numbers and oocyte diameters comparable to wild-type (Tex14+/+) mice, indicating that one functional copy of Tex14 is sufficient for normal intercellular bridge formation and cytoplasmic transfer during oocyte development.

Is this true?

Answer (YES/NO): NO